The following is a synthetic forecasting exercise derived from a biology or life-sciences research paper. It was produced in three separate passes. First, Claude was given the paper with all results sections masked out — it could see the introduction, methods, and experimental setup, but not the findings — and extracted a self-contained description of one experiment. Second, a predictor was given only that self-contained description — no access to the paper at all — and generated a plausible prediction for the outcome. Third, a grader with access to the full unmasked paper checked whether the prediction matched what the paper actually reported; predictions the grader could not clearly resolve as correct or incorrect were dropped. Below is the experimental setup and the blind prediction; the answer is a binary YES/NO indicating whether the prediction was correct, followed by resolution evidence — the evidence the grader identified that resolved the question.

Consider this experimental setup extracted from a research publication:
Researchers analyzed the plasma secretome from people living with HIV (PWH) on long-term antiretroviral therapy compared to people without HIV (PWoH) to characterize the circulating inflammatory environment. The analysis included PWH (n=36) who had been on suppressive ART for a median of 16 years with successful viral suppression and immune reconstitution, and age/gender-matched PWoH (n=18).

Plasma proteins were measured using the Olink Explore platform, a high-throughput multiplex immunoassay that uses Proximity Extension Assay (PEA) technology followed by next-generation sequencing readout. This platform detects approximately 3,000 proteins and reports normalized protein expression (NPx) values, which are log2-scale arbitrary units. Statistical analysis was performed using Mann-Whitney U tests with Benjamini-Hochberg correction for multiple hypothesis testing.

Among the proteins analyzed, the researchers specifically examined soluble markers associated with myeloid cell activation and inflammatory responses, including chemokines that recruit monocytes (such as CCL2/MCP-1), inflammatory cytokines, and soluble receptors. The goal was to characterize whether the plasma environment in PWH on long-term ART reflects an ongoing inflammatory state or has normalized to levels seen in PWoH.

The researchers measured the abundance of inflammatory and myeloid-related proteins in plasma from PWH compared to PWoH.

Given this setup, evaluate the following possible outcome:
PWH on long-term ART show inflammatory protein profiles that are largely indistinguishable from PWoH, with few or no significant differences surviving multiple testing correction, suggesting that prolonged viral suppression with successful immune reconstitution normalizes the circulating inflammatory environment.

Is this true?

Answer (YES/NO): NO